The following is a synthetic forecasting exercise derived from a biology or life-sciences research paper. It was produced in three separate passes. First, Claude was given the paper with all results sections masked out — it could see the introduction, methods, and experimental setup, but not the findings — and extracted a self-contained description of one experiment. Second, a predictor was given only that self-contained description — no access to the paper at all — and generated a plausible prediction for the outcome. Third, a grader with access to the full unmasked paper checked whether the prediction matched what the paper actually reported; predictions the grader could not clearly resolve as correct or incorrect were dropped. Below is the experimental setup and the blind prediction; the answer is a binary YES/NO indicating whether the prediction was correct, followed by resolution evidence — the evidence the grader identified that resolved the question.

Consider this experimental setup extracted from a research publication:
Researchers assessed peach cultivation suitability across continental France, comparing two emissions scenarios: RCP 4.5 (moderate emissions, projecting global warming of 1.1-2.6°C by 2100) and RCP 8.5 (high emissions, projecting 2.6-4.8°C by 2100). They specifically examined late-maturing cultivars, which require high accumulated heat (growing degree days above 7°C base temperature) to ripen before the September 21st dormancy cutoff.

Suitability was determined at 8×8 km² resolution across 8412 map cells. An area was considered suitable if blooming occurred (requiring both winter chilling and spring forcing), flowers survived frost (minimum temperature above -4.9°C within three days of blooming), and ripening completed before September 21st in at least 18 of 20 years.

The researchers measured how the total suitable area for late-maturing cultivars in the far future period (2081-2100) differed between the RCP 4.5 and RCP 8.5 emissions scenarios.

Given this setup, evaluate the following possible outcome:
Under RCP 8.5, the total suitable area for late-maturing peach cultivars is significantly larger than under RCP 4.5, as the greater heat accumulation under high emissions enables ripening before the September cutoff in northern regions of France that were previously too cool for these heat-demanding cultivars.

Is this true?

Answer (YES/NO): NO